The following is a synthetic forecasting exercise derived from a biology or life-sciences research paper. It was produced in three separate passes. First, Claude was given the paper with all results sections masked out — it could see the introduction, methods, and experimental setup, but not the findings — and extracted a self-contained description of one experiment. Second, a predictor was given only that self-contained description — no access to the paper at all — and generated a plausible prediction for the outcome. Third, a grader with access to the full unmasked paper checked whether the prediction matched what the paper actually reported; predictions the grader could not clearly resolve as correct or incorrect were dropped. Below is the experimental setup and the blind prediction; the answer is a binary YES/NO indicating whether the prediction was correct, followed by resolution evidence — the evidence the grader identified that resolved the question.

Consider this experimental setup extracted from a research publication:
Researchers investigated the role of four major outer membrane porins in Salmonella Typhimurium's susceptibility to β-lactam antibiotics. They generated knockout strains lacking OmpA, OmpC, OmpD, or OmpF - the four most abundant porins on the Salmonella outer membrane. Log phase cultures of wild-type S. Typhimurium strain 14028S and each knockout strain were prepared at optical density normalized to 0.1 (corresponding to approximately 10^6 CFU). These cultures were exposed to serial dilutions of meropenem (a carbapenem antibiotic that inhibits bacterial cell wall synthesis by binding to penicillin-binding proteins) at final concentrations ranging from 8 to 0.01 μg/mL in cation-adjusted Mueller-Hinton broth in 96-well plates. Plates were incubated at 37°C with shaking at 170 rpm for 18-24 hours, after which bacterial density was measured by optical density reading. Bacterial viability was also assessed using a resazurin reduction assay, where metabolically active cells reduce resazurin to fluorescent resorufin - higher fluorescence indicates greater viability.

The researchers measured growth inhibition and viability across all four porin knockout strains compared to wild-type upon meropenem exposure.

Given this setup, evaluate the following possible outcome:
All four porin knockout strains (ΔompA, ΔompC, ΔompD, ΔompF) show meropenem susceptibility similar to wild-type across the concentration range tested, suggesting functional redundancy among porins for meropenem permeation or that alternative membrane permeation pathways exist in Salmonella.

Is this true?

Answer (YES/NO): NO